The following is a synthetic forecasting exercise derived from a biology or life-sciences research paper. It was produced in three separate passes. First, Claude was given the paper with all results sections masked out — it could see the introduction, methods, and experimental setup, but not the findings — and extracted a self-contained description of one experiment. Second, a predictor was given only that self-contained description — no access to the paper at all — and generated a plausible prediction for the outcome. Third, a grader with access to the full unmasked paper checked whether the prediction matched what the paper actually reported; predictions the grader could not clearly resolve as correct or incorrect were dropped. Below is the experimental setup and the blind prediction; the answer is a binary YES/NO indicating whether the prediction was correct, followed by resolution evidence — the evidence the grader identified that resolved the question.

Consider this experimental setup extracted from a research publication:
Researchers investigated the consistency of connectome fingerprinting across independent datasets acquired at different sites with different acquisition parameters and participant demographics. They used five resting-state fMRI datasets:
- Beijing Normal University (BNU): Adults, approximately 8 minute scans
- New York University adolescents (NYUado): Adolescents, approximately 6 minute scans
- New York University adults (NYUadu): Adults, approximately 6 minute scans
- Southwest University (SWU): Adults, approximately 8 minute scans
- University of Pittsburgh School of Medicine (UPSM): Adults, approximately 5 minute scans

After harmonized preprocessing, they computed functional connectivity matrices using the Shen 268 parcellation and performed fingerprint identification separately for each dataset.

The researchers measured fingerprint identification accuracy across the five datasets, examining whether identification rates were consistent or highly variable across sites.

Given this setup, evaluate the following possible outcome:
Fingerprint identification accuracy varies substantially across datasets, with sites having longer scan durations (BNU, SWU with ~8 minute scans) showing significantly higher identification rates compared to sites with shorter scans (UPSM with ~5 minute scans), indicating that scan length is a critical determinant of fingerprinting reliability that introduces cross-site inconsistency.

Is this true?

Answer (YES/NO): NO